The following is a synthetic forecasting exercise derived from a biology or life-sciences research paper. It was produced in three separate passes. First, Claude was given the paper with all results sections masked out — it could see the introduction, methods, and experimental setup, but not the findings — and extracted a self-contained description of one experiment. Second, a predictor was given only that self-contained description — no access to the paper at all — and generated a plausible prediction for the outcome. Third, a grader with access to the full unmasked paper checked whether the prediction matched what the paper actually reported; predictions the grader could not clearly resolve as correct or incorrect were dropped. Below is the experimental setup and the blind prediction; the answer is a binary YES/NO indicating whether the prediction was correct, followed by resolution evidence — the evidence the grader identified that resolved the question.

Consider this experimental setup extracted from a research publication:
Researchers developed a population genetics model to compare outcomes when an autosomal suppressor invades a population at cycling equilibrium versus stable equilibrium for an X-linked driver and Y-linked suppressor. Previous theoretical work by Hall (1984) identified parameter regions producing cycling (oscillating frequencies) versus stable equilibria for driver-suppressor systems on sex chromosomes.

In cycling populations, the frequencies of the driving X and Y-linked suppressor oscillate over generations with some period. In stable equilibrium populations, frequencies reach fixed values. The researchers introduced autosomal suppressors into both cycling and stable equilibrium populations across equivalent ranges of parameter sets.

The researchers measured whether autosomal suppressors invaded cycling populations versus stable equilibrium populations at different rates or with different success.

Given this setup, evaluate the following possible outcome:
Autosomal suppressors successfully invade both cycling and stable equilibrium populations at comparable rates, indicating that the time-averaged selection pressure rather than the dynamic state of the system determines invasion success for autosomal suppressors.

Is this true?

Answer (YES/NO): NO